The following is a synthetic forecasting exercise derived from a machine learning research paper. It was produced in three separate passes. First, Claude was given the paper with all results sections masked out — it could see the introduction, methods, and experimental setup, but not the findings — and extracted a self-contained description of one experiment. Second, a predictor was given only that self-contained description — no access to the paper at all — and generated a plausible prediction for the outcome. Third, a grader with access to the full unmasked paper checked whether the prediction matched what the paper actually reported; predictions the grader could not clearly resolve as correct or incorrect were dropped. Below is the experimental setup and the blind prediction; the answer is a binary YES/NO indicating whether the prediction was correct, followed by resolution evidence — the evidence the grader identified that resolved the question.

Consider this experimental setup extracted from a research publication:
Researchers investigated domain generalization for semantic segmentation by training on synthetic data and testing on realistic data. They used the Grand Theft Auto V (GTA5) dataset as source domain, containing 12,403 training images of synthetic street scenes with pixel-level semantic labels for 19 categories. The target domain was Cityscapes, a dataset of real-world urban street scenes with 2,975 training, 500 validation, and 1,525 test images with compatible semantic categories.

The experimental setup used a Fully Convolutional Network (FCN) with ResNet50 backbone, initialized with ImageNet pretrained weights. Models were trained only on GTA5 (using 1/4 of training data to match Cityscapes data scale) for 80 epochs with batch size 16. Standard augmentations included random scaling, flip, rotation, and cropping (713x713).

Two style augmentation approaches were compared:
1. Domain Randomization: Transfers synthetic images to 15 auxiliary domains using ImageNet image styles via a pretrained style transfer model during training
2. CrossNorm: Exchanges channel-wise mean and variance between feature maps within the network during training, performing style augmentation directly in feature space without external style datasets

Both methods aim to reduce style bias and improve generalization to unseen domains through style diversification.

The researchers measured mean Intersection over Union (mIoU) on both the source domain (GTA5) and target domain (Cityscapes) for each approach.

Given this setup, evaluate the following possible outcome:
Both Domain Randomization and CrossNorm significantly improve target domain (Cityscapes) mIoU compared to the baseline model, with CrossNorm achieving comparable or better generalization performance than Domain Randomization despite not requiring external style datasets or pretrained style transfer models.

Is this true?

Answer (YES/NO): YES